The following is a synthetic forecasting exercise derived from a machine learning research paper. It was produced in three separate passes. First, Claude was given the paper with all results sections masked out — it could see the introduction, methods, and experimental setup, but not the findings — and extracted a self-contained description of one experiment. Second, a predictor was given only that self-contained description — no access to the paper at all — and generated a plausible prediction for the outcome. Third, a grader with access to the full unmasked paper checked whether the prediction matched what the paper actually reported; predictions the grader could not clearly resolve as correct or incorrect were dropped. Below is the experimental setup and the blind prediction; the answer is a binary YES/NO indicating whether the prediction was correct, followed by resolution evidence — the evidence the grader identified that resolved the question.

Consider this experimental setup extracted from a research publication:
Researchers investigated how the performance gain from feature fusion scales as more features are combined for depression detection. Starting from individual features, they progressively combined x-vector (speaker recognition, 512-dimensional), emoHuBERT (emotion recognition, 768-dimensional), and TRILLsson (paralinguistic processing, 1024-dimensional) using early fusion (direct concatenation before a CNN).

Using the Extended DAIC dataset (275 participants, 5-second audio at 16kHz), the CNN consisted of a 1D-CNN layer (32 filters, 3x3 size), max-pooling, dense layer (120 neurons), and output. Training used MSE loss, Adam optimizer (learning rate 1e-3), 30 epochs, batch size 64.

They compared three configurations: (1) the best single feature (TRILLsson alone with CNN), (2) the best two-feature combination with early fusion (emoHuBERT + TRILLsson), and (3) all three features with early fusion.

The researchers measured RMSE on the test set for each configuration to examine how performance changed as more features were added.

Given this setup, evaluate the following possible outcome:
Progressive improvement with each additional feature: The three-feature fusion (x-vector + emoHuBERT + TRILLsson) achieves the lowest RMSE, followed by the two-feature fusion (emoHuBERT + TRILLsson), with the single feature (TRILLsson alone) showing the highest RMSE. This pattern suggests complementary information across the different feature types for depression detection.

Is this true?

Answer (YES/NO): YES